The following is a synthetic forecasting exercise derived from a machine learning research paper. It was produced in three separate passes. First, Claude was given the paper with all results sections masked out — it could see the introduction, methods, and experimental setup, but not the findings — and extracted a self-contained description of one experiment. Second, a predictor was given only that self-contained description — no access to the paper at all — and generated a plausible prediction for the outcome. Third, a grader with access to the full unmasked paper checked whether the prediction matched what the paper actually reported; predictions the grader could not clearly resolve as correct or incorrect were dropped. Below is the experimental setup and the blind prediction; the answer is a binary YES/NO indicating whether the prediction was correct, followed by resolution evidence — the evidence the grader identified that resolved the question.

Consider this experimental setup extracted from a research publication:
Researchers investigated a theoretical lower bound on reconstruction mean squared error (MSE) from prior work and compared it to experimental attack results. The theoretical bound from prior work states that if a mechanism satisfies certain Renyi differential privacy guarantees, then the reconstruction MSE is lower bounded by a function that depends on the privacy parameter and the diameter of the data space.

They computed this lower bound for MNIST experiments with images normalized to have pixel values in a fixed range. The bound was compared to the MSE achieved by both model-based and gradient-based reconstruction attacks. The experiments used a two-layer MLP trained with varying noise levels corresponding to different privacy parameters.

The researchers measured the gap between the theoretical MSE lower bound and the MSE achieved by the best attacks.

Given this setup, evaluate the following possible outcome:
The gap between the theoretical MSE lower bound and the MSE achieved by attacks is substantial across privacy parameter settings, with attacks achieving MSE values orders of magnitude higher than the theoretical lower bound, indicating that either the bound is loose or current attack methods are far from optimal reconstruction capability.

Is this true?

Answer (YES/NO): YES